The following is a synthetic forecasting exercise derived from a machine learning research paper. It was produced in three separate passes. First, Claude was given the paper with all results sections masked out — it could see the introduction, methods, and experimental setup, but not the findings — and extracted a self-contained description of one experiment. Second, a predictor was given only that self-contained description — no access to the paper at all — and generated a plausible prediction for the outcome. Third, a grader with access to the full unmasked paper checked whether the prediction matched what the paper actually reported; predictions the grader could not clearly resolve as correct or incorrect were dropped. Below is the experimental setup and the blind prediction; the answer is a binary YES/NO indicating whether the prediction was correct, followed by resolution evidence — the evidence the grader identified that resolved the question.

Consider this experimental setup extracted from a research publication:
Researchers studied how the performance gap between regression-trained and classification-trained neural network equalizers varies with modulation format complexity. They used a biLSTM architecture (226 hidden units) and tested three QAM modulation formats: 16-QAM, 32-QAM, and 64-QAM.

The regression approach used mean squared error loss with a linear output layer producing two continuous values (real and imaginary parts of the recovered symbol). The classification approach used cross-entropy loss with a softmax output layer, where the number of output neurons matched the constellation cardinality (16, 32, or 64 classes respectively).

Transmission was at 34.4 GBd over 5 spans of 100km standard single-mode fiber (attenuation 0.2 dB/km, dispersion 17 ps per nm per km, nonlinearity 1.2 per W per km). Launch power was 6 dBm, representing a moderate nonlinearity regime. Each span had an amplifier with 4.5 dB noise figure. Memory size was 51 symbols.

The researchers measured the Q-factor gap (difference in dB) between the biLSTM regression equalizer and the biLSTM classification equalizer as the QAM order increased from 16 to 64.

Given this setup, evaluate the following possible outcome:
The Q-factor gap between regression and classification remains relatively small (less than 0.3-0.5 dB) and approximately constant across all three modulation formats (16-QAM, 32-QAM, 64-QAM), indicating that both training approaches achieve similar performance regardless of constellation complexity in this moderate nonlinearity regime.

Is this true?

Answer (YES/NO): NO